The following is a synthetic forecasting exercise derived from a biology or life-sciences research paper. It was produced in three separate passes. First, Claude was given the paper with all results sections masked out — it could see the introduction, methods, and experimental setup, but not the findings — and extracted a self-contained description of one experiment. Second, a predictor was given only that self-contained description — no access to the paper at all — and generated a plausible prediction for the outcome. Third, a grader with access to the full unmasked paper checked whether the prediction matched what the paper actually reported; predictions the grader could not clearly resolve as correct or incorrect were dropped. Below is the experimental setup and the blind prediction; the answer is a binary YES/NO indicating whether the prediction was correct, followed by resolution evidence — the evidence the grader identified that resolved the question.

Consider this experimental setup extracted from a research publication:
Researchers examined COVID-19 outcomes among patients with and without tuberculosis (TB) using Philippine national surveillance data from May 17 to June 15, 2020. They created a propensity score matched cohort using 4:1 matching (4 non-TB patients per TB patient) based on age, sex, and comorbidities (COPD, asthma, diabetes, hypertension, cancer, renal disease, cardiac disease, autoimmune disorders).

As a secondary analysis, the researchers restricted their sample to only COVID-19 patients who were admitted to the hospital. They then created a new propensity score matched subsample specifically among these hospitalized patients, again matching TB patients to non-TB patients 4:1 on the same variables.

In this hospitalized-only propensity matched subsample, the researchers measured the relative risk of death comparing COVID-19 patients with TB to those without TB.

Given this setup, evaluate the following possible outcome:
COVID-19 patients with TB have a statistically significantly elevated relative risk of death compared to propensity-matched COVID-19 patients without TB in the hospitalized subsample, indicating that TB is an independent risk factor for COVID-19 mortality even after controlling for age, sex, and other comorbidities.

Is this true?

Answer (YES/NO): YES